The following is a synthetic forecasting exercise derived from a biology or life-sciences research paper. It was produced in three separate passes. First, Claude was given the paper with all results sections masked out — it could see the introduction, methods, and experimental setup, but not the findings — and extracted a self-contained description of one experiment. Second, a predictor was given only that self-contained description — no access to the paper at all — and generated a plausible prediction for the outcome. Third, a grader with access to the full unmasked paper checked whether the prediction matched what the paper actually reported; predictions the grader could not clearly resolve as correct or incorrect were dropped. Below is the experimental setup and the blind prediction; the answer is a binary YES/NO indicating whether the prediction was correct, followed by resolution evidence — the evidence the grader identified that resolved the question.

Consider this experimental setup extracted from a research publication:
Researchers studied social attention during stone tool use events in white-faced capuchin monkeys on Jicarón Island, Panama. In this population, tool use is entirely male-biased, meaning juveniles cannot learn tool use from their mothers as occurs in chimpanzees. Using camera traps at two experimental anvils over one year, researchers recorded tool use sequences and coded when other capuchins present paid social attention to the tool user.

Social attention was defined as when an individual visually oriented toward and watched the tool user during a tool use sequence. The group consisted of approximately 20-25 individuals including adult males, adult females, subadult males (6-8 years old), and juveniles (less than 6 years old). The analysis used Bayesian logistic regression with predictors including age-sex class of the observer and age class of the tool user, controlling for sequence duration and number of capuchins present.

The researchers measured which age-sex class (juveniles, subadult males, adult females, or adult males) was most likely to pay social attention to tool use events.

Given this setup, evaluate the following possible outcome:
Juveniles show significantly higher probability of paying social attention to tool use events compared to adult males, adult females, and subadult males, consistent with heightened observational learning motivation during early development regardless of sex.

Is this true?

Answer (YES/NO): YES